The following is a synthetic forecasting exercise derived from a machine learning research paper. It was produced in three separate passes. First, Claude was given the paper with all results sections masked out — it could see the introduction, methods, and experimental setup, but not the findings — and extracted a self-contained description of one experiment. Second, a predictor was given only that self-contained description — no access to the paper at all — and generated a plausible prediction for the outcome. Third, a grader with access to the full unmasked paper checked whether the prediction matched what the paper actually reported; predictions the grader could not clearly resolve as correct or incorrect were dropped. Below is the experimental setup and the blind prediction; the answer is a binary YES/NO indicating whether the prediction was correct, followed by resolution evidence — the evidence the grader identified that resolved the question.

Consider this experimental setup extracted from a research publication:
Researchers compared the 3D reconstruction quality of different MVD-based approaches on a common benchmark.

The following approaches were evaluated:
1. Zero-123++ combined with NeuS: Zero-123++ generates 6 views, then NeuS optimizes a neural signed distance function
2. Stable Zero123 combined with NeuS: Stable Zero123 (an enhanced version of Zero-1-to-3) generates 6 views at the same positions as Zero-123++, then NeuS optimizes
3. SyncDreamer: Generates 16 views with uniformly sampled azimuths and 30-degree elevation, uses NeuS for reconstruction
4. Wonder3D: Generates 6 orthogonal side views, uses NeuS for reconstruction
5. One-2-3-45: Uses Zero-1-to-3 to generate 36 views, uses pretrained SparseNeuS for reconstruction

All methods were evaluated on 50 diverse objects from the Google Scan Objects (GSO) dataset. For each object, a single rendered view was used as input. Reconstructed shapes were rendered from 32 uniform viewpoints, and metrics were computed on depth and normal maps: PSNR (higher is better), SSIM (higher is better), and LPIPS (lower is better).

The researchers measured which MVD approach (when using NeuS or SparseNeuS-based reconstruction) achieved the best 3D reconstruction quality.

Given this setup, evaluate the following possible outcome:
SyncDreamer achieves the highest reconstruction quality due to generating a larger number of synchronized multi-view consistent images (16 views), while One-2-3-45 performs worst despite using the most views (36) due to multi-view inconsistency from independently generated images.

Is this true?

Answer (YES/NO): NO